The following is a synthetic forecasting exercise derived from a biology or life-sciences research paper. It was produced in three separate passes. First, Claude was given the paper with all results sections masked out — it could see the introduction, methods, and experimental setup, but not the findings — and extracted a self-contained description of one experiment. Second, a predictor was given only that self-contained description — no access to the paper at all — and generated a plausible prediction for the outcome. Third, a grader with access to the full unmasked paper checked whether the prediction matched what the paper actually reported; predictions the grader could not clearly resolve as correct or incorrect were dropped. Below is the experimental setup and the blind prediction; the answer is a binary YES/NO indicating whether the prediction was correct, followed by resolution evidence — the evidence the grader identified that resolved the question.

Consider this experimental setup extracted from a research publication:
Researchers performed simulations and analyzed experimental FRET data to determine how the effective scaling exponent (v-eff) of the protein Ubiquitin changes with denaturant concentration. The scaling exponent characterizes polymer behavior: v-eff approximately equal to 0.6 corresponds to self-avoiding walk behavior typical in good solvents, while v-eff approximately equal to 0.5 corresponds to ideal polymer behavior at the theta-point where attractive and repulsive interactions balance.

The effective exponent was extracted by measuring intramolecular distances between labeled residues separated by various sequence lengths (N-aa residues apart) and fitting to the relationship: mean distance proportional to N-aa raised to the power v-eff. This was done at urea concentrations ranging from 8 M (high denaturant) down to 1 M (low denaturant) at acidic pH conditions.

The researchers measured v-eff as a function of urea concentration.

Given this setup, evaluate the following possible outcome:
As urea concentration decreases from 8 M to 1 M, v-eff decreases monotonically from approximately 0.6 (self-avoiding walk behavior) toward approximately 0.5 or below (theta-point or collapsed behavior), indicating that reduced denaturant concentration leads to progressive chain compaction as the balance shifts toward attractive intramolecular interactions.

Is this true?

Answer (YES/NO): YES